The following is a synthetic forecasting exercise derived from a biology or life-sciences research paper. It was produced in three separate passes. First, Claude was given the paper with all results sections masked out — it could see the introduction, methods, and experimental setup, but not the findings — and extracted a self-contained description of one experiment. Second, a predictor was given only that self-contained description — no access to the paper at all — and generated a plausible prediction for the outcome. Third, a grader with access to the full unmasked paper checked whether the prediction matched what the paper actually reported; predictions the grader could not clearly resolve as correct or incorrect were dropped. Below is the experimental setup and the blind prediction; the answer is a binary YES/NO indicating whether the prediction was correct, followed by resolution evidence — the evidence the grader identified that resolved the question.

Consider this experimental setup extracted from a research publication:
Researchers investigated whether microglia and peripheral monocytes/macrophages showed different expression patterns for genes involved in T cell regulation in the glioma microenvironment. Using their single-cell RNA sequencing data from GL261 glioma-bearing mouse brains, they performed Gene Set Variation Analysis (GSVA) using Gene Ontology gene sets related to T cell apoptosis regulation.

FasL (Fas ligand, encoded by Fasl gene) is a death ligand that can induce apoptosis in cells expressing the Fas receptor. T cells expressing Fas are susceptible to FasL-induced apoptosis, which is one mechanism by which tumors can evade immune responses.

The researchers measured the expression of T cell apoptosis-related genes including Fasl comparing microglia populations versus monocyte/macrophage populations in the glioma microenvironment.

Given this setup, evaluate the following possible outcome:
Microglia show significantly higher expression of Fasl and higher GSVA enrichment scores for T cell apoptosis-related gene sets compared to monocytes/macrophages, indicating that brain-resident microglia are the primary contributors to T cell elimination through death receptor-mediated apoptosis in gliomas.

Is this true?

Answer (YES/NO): NO